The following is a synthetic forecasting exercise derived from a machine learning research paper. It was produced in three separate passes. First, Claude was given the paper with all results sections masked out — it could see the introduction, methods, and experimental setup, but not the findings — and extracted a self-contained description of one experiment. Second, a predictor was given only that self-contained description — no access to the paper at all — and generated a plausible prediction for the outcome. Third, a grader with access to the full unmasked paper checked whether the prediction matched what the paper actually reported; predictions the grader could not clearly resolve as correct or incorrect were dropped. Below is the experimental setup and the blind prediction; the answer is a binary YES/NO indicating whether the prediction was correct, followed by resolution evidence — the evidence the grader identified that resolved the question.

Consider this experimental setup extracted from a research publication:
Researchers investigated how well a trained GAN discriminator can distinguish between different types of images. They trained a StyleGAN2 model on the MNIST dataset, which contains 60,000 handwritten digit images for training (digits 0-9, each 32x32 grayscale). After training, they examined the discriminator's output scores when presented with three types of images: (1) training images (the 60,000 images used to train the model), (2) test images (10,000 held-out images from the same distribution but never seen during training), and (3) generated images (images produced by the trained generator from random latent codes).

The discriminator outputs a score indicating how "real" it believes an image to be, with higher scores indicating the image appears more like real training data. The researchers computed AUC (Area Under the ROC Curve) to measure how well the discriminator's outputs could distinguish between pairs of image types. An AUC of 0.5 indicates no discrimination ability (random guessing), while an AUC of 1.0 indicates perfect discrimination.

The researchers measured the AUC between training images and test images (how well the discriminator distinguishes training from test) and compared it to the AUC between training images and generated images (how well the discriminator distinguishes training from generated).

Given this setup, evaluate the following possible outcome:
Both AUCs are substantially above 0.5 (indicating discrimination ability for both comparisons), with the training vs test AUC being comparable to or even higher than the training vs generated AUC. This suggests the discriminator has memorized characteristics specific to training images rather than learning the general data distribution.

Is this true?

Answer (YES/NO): NO